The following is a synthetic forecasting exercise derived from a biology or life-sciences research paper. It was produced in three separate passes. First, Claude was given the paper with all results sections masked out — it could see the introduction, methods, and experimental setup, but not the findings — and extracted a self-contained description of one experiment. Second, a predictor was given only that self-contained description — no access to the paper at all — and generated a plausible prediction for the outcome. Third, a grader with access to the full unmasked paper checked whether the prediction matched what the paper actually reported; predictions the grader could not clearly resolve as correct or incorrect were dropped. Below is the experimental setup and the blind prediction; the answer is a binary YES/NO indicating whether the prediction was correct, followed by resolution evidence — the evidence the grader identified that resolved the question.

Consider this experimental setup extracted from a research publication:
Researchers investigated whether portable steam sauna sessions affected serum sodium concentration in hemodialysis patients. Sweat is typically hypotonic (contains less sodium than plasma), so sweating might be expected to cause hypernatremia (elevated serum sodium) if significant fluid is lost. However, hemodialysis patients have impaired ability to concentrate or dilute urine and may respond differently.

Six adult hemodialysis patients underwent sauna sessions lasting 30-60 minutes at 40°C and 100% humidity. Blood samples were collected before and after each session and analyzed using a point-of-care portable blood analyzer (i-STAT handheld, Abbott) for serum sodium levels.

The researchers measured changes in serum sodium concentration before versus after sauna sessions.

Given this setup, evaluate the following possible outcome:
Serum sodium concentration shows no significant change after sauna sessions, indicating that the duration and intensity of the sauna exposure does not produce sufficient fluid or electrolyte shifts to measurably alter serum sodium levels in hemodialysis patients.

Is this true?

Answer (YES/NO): YES